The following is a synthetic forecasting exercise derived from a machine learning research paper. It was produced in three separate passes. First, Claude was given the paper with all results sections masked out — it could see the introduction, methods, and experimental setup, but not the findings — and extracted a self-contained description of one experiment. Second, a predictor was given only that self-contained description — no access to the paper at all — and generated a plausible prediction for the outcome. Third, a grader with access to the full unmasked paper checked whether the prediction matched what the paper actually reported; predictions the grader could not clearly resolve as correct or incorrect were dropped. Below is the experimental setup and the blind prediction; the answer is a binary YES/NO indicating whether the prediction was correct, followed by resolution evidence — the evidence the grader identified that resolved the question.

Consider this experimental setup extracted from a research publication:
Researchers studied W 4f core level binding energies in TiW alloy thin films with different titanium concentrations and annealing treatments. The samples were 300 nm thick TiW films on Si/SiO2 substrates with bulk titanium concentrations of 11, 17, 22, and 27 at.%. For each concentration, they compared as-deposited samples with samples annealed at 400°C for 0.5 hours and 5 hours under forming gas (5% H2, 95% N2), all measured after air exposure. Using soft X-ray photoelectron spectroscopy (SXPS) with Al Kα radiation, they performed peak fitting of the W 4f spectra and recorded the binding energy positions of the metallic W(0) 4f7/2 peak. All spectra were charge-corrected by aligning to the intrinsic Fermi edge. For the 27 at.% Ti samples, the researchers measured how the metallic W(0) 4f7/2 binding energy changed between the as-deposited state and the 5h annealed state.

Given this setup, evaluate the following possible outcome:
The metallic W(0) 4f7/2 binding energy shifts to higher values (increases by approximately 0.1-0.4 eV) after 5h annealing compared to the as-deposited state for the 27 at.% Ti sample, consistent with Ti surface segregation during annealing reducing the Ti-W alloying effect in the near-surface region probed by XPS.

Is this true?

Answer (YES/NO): YES